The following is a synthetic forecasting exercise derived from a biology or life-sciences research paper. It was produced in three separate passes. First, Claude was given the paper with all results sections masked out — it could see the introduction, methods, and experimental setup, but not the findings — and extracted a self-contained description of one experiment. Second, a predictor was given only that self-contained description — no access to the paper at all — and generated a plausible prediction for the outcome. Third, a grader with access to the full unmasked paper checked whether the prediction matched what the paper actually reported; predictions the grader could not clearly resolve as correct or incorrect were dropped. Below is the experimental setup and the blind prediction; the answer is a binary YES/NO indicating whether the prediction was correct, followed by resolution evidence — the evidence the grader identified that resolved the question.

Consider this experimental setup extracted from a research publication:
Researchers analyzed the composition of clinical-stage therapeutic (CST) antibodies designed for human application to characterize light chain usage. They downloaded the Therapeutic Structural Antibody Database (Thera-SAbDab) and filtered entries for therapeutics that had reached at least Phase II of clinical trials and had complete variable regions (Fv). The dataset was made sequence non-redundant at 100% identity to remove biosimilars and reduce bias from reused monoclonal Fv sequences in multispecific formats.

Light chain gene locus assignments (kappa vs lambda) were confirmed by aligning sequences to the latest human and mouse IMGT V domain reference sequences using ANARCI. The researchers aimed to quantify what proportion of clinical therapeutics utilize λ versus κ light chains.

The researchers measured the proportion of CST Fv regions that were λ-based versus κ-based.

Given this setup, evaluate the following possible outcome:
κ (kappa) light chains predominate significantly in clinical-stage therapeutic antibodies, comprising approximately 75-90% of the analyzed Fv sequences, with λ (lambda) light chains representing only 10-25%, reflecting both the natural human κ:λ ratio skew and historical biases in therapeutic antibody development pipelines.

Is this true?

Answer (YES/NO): YES